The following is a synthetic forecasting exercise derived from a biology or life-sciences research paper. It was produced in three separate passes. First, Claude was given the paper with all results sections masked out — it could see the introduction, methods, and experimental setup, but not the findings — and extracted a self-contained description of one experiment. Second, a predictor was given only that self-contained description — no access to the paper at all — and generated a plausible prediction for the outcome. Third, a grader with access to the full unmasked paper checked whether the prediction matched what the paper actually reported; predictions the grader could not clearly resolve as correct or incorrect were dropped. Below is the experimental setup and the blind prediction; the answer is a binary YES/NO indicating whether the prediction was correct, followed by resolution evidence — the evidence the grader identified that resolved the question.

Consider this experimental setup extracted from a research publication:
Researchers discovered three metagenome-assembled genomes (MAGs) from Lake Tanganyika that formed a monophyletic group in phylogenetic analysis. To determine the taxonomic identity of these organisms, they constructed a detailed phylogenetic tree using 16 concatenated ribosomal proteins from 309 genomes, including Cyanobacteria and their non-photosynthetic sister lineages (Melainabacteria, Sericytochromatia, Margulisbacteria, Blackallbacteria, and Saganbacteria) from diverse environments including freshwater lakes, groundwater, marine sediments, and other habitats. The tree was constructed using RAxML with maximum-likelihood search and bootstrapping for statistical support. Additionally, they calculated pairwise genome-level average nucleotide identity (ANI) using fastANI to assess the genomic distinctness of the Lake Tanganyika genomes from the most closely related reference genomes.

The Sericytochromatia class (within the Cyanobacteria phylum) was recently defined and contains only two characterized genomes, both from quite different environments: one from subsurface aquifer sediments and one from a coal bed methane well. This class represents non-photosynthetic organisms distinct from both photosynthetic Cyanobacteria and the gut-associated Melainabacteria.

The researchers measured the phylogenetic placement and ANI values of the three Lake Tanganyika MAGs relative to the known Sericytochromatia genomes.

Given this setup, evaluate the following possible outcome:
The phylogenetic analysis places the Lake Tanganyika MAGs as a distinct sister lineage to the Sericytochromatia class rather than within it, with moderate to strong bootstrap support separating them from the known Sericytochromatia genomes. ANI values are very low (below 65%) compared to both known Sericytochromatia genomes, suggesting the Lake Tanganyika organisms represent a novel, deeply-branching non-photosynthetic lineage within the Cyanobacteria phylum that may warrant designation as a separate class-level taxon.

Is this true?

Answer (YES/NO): NO